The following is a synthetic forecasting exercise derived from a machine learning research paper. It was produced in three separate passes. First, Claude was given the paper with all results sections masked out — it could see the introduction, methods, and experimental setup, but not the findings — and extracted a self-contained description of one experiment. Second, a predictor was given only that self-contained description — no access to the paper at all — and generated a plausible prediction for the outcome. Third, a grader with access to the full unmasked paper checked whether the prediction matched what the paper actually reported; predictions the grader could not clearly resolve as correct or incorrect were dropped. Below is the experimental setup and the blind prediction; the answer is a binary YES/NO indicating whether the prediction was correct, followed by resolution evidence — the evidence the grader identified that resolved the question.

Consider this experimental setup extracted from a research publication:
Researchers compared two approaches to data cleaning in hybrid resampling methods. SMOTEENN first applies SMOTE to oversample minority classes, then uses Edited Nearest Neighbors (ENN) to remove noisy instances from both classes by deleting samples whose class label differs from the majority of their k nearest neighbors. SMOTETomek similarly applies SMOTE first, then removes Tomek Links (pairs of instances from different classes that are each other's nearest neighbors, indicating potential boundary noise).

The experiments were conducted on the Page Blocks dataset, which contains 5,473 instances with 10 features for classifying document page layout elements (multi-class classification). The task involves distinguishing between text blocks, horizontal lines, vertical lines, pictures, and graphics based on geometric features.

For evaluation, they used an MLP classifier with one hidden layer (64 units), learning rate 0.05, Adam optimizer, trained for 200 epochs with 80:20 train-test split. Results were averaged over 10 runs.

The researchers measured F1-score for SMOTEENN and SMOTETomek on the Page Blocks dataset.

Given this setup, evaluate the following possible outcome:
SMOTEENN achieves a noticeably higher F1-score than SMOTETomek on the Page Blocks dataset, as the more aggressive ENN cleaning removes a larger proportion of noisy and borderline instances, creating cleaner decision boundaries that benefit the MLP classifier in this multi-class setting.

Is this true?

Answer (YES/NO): NO